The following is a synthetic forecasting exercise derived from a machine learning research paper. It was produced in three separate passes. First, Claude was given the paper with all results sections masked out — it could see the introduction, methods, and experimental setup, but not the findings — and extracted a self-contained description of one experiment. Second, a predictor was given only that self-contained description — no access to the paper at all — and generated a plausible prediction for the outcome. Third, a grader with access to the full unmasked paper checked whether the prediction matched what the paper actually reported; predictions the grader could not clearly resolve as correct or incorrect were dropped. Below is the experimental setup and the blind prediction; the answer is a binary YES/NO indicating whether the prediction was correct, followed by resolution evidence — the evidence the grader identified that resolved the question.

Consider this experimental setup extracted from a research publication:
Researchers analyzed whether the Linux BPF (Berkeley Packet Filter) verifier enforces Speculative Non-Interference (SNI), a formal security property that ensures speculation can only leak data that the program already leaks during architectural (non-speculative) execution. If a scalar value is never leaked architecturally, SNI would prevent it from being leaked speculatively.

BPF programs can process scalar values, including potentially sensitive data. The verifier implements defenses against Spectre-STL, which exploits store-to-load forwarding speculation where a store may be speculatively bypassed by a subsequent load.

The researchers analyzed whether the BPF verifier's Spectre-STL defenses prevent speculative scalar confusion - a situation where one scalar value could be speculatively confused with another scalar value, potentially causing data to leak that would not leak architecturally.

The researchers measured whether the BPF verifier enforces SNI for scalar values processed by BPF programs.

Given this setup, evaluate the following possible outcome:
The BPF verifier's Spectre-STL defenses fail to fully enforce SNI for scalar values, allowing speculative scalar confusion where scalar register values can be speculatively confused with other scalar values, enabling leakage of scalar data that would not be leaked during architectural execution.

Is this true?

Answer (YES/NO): YES